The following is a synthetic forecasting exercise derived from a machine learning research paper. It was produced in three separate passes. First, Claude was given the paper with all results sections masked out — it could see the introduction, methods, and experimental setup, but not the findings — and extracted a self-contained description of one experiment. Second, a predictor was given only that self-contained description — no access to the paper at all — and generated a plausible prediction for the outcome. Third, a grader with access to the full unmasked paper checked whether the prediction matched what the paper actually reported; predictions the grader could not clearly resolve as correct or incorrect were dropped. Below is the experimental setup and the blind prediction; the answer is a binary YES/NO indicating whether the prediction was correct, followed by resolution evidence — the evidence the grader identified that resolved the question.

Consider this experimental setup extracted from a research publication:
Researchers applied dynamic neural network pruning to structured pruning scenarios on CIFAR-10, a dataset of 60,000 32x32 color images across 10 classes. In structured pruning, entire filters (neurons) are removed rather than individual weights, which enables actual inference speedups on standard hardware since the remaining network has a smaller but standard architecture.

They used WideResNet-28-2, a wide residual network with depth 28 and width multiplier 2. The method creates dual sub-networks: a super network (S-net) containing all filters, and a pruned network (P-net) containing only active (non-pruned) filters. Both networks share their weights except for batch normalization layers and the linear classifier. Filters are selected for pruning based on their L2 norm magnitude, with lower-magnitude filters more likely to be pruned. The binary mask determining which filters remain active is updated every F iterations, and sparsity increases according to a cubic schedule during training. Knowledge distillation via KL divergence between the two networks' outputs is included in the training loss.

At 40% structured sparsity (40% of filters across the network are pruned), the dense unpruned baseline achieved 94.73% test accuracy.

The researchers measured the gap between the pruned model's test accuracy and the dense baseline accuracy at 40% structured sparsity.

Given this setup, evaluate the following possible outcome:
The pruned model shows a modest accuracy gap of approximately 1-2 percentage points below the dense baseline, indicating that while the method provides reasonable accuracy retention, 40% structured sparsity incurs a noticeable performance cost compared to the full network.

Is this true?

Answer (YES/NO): NO